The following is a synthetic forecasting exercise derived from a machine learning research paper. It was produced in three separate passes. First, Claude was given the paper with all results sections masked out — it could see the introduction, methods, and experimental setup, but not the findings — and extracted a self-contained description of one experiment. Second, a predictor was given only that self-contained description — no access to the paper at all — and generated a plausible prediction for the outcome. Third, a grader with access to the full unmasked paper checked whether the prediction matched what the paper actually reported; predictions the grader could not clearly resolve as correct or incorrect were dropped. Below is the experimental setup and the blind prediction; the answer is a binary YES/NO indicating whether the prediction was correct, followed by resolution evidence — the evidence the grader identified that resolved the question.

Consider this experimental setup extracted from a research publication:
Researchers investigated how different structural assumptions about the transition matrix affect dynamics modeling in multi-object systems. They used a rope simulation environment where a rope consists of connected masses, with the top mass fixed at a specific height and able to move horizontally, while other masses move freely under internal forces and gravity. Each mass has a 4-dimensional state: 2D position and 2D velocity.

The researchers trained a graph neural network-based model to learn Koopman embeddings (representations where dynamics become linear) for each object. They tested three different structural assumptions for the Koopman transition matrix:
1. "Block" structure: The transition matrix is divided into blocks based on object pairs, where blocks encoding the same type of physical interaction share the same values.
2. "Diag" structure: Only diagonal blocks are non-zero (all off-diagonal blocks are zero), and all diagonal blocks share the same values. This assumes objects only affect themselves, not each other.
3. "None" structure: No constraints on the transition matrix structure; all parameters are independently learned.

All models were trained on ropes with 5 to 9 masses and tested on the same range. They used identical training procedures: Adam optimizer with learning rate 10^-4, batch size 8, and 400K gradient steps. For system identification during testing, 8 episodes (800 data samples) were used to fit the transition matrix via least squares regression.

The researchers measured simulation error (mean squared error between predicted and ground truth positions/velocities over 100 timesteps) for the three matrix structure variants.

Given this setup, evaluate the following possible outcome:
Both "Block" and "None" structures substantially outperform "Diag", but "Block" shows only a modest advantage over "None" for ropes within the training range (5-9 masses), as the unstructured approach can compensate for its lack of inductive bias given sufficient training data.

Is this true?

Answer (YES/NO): NO